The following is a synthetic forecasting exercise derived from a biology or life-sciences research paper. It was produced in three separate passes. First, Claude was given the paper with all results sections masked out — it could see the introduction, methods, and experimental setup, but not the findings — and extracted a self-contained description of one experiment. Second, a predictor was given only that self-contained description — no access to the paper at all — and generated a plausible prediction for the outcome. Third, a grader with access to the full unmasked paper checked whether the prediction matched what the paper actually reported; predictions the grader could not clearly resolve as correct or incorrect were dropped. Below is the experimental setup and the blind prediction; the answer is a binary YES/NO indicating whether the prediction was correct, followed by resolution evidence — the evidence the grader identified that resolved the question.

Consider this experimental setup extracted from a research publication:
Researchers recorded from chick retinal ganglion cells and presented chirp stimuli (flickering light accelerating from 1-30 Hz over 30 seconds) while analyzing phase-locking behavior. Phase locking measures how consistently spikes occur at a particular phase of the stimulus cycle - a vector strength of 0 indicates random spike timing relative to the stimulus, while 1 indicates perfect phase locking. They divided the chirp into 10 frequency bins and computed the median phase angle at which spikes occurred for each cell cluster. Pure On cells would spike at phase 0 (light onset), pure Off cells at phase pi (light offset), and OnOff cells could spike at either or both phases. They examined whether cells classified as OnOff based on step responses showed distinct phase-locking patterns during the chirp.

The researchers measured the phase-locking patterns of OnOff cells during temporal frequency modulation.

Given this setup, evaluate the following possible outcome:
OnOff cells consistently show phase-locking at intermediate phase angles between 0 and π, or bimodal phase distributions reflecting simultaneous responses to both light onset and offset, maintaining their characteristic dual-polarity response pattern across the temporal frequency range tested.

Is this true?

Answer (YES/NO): NO